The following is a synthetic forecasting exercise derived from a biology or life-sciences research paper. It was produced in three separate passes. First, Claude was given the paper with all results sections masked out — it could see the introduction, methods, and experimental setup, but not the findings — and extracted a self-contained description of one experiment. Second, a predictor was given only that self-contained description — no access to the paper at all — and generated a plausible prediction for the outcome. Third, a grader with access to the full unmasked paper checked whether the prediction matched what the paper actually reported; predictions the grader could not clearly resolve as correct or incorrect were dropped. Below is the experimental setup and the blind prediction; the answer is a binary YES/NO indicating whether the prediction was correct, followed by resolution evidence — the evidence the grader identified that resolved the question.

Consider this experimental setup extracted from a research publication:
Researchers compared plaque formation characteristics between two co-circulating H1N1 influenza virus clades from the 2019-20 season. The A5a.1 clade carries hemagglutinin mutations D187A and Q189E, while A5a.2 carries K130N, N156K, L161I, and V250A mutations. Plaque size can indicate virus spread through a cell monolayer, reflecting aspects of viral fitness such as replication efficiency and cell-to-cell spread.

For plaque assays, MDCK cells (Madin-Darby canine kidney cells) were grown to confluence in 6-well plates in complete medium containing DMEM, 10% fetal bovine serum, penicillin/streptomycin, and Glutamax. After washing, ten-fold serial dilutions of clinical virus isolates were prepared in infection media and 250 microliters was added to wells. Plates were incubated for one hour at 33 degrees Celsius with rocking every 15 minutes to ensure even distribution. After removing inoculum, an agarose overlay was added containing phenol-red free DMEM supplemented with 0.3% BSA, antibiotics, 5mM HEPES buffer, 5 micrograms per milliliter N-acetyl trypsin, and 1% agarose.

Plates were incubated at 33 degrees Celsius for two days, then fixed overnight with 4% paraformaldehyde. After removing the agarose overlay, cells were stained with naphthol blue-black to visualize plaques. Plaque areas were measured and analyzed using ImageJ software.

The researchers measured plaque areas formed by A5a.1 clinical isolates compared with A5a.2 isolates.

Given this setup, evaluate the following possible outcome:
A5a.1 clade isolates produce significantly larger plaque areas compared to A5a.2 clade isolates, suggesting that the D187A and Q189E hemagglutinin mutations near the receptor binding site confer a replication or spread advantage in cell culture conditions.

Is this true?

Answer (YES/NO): YES